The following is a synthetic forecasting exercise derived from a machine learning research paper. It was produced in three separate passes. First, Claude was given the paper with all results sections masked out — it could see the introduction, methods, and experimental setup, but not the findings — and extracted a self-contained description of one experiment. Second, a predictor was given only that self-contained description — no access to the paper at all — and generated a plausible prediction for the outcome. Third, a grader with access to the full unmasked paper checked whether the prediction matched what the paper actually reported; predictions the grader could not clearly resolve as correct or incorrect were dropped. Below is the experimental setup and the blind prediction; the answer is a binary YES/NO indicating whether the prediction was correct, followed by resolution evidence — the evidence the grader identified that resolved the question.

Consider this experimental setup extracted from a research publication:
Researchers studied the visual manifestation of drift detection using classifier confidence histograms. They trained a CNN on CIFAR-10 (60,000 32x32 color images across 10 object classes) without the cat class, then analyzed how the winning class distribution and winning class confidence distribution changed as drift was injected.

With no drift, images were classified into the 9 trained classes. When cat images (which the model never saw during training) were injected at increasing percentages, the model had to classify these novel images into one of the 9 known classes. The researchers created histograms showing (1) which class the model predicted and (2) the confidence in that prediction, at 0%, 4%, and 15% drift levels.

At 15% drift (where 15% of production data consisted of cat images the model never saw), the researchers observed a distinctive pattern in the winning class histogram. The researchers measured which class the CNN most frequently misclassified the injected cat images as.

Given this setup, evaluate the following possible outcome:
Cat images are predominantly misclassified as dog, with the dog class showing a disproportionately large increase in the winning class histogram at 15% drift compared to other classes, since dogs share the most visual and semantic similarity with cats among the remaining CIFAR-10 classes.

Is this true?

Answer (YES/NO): NO